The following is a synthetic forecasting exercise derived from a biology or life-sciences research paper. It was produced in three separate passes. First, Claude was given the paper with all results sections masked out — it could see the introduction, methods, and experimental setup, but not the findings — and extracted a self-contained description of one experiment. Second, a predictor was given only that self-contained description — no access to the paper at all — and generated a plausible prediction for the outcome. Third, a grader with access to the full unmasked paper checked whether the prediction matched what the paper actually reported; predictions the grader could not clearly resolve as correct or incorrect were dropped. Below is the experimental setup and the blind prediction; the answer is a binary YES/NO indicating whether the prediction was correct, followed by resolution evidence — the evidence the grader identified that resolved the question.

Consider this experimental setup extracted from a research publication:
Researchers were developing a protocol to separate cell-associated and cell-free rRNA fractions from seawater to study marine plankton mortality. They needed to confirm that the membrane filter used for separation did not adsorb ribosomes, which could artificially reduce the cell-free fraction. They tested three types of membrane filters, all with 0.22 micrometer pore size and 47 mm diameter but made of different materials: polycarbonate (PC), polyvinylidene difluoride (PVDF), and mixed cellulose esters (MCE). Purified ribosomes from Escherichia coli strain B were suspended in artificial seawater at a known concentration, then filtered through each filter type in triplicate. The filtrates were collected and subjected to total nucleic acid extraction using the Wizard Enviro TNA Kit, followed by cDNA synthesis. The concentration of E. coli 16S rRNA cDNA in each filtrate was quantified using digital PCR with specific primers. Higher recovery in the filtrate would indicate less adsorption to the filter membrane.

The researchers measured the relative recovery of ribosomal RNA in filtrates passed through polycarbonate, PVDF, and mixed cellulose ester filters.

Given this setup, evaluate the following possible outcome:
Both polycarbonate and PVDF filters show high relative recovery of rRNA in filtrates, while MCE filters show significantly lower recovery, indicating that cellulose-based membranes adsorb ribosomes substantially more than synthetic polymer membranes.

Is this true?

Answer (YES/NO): YES